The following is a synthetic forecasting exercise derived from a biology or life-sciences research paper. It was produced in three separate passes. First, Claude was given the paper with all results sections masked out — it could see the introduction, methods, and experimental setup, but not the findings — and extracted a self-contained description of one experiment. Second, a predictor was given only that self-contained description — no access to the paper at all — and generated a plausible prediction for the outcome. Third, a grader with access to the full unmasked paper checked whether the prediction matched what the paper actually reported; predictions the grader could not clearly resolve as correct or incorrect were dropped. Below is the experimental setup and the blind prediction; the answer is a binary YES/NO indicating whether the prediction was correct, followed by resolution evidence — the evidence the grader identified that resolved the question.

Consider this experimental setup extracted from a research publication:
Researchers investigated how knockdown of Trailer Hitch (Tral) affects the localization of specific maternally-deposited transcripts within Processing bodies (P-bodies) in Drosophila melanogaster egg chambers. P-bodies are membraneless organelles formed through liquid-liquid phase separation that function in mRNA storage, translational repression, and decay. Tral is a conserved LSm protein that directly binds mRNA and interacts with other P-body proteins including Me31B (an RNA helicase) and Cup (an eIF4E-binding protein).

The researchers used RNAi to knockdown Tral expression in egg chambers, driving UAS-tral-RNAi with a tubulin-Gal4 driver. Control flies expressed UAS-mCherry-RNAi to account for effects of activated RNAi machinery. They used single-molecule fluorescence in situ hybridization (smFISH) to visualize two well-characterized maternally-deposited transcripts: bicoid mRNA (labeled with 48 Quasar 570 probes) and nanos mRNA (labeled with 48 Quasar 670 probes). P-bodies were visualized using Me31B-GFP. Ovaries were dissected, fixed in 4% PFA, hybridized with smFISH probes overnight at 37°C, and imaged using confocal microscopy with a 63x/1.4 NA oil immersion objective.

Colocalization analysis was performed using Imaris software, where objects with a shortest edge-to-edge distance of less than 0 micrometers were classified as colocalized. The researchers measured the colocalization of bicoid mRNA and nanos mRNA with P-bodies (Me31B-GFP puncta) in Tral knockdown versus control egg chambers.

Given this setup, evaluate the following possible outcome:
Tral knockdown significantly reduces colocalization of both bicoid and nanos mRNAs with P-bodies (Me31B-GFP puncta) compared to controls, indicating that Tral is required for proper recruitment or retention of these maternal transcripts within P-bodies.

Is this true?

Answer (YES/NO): NO